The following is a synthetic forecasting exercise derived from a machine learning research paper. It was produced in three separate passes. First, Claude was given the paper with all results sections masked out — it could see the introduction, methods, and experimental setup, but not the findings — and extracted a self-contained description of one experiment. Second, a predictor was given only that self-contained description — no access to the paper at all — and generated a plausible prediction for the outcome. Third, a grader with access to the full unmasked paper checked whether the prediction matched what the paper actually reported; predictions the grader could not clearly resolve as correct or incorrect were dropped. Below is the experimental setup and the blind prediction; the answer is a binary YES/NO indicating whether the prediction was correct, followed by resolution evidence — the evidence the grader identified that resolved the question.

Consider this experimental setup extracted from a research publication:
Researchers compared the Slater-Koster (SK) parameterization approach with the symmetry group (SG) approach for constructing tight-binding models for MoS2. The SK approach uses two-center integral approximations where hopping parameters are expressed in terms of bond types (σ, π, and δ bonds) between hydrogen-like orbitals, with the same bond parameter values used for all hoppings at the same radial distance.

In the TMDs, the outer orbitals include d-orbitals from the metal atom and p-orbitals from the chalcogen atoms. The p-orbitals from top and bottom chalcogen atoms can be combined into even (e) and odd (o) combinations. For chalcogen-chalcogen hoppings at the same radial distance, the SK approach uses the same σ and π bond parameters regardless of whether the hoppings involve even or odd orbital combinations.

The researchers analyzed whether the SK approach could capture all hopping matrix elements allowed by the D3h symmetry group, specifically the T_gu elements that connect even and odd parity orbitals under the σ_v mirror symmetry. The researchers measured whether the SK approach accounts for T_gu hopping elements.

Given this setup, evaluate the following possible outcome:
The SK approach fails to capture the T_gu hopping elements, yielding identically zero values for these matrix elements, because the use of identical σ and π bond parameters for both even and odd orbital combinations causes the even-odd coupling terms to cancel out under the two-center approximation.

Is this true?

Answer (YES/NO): NO